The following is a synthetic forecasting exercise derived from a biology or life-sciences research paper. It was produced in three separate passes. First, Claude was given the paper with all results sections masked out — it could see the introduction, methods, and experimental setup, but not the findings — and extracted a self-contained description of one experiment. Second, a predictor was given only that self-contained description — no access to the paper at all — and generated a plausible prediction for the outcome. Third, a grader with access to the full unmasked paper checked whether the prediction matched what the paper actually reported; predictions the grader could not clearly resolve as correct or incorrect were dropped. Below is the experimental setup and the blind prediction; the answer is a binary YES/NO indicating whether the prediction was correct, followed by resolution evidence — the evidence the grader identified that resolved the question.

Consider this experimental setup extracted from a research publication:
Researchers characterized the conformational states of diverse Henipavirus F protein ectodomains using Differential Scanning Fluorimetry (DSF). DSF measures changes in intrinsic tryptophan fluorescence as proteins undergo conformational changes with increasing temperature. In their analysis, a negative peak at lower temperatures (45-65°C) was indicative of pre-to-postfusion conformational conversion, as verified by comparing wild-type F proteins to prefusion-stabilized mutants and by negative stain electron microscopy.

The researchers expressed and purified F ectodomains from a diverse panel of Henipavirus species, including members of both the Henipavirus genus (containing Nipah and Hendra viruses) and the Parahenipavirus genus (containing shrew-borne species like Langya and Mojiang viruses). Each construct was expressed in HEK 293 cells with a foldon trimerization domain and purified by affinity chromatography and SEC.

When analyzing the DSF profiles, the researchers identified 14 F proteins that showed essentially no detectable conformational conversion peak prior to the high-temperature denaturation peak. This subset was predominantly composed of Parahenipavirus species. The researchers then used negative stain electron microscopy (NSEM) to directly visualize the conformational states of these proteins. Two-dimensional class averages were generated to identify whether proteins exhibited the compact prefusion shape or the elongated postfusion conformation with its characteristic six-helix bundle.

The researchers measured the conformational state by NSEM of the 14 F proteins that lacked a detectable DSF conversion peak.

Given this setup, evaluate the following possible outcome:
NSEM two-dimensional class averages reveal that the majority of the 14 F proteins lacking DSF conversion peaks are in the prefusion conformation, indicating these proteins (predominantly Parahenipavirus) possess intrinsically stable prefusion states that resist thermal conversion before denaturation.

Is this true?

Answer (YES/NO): NO